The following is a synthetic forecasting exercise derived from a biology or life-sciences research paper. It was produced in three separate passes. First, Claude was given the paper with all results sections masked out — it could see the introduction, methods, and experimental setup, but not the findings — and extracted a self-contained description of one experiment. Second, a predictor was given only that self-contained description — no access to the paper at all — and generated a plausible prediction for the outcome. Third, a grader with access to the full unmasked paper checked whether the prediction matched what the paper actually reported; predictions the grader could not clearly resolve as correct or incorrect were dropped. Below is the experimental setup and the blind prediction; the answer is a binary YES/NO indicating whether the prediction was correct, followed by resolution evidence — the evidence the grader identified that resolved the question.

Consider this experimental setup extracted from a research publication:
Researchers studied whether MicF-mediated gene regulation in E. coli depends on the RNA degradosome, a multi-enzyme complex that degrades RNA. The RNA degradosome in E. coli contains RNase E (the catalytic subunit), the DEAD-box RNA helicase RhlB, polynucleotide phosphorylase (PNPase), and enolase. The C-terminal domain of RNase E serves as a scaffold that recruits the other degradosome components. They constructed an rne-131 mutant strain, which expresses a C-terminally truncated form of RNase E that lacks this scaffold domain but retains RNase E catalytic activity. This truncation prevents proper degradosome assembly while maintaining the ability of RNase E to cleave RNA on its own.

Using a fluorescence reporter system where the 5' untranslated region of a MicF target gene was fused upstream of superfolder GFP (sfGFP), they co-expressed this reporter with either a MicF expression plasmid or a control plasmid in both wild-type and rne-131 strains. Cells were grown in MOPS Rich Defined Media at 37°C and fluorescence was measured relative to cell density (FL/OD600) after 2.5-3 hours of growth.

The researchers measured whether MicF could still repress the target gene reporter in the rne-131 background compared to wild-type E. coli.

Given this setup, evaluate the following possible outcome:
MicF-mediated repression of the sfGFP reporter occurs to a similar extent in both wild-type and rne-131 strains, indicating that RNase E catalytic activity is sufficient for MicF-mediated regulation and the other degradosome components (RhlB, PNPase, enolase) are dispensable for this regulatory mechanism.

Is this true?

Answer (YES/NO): NO